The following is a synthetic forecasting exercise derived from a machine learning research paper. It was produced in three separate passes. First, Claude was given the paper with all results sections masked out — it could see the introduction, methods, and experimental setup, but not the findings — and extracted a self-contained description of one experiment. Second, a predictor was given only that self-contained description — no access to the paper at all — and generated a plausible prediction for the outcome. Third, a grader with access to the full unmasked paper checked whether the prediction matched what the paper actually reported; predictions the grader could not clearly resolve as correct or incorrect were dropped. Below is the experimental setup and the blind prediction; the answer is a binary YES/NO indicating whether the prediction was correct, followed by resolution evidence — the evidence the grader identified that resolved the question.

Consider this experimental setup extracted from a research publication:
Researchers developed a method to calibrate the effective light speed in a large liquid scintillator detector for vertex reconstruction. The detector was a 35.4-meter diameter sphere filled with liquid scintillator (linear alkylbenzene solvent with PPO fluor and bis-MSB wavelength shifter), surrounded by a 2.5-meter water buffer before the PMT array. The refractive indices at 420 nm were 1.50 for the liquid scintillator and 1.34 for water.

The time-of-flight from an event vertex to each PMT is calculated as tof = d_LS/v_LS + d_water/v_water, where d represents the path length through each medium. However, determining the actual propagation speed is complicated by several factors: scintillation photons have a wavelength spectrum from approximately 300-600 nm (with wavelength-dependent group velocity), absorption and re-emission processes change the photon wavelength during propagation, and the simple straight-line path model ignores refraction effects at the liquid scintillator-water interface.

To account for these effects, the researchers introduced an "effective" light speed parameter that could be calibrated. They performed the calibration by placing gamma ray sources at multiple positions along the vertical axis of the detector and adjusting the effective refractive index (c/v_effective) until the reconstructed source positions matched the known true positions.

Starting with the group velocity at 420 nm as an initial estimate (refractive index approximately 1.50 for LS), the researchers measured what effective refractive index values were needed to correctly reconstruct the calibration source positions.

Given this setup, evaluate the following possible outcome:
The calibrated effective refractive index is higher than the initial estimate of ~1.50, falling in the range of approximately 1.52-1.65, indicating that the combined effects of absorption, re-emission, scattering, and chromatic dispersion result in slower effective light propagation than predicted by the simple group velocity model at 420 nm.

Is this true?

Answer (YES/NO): YES